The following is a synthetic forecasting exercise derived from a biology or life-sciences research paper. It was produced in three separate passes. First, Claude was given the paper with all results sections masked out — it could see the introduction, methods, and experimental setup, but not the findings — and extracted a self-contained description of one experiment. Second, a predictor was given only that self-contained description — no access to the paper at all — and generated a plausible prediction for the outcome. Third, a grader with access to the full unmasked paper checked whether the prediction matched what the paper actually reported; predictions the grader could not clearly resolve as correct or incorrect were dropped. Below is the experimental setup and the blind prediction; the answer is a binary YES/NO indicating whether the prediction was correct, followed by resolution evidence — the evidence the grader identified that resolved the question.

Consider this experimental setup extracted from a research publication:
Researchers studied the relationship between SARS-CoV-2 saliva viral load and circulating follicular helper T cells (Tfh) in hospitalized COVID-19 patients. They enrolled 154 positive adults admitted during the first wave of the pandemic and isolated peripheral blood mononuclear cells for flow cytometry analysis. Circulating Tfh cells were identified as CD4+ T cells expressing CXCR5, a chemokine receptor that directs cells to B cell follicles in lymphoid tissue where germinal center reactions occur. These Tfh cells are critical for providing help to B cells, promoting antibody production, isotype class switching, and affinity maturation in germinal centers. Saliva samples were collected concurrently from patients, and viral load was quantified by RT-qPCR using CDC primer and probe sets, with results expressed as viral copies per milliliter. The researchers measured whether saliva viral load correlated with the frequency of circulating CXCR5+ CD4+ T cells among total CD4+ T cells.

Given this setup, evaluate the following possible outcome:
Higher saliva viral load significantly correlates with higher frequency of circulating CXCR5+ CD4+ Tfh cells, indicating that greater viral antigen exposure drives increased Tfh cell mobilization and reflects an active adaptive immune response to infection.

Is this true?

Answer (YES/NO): NO